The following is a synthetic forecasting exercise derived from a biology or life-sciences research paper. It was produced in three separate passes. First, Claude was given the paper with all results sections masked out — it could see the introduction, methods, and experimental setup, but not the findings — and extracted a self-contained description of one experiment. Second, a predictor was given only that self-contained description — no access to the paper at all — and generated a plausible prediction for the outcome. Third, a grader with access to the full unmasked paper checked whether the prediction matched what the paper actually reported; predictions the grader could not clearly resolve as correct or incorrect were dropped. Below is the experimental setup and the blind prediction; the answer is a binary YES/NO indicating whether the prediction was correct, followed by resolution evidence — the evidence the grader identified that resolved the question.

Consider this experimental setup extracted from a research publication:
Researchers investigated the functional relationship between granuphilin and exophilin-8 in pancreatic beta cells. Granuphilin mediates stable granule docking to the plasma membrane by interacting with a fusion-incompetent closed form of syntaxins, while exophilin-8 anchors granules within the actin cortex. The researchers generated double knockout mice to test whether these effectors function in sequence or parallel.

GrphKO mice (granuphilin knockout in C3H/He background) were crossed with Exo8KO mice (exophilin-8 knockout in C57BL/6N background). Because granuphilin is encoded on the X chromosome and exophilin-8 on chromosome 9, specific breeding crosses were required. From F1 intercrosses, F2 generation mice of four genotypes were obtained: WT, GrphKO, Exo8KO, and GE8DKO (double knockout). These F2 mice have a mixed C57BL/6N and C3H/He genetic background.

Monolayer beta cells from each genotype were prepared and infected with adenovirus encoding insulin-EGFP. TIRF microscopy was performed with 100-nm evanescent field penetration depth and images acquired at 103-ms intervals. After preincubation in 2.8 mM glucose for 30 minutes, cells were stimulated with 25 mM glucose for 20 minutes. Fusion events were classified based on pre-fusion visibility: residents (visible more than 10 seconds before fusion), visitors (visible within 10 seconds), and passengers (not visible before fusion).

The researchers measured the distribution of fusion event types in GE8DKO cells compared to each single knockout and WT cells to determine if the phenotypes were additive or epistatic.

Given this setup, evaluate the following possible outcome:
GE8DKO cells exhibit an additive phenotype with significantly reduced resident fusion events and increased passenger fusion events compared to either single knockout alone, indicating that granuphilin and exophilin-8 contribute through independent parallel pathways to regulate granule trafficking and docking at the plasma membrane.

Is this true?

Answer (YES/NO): NO